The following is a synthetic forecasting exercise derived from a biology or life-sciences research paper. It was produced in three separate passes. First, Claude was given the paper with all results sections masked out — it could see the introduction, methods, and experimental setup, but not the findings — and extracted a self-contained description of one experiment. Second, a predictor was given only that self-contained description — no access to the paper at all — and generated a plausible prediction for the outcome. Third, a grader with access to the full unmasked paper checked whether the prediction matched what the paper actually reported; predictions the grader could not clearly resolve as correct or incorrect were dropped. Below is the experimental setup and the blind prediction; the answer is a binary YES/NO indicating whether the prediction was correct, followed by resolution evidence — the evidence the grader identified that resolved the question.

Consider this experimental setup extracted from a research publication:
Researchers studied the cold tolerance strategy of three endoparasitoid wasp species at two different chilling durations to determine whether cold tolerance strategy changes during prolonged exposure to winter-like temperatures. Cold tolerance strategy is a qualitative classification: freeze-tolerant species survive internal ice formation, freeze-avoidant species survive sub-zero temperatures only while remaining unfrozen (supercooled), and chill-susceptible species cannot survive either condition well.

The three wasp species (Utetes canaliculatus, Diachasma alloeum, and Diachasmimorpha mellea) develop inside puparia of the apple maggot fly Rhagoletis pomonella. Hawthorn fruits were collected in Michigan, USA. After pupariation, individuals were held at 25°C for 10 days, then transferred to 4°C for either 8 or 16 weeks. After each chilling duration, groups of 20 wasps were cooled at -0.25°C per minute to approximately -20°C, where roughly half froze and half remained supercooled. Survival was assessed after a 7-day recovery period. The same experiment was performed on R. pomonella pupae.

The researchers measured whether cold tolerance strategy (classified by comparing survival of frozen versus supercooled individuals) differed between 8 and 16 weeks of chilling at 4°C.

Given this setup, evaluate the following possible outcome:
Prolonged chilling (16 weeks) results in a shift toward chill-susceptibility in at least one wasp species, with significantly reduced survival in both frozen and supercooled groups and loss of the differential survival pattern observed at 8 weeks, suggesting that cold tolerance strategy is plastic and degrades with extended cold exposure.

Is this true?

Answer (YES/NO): NO